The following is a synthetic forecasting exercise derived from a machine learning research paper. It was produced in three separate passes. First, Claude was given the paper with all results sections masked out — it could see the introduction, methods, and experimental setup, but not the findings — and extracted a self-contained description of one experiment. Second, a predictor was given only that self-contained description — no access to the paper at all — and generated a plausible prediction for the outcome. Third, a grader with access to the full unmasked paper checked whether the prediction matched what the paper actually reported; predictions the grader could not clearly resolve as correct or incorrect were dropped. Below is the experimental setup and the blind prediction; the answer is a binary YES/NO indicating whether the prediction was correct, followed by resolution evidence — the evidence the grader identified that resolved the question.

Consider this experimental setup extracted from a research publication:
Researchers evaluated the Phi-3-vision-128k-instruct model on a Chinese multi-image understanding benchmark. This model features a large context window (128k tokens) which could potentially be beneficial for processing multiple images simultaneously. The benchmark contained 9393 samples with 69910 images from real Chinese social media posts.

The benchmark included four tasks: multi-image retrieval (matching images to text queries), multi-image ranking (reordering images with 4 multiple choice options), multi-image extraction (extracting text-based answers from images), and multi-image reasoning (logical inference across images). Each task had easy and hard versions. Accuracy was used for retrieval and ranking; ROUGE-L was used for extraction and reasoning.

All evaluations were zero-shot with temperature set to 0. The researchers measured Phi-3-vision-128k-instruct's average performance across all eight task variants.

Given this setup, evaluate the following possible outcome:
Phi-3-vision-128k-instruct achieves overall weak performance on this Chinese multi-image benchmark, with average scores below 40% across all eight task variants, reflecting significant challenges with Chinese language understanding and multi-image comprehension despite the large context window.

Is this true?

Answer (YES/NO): YES